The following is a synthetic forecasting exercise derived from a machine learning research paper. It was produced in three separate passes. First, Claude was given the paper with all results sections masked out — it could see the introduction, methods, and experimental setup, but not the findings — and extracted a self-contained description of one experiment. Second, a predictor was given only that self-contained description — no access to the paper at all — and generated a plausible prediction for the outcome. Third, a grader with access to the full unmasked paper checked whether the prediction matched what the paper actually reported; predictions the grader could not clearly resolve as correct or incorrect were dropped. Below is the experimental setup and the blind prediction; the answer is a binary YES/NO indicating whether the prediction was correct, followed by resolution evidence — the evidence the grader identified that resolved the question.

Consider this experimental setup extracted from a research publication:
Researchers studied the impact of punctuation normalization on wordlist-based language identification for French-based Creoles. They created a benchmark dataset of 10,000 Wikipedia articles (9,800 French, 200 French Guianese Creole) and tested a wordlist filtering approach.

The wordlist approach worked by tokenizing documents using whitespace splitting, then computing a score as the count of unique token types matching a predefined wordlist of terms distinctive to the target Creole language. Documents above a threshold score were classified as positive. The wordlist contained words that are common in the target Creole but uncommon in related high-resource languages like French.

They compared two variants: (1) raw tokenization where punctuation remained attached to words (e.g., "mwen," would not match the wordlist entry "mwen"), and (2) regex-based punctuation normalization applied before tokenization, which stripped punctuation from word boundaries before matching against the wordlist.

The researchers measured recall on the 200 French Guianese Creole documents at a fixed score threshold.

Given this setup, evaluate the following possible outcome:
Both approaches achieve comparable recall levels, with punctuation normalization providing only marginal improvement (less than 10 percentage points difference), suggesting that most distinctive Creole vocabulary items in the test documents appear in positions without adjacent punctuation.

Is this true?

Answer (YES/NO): YES